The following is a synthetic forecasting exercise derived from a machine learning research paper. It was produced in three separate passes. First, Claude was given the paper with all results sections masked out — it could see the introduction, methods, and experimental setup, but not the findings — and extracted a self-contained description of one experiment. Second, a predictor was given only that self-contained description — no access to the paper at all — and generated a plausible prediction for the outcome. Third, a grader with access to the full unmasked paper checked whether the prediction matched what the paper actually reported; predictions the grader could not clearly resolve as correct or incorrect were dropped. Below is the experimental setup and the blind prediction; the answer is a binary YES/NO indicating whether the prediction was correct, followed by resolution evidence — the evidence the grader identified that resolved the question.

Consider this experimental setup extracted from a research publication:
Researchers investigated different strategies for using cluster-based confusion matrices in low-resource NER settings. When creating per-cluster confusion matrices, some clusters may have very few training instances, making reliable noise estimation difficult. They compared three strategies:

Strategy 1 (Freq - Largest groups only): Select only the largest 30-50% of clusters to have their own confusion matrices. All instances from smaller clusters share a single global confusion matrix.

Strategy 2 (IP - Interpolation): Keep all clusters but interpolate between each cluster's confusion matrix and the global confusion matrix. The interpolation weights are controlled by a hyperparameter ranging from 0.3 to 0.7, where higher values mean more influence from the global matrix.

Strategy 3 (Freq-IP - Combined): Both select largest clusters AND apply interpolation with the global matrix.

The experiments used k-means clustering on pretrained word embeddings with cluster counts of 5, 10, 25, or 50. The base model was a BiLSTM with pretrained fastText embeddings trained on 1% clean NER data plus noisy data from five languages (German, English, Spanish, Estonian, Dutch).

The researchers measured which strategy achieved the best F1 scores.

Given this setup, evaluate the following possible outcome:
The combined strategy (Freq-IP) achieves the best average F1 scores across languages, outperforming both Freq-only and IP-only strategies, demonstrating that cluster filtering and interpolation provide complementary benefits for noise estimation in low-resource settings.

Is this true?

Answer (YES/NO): YES